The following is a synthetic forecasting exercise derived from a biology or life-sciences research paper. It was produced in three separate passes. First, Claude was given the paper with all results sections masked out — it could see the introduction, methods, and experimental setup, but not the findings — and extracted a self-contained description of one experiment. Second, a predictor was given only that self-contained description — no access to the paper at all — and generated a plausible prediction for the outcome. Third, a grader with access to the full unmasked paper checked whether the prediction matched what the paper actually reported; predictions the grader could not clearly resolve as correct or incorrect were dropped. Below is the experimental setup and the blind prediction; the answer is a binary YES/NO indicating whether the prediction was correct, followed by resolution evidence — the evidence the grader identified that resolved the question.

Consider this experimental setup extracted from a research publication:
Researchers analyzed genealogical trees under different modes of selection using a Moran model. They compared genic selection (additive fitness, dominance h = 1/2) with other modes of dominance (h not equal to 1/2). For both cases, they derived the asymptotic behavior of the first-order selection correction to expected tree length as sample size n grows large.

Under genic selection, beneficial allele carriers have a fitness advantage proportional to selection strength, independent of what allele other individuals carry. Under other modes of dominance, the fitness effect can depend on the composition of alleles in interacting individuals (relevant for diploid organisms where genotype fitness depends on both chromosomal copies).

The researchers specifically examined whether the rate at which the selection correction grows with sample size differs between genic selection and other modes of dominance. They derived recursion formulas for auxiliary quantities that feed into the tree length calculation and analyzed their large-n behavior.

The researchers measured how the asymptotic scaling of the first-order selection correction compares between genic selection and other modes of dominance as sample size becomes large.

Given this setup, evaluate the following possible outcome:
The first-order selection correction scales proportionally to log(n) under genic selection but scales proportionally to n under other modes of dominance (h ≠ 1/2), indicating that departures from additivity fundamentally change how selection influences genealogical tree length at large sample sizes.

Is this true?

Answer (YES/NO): NO